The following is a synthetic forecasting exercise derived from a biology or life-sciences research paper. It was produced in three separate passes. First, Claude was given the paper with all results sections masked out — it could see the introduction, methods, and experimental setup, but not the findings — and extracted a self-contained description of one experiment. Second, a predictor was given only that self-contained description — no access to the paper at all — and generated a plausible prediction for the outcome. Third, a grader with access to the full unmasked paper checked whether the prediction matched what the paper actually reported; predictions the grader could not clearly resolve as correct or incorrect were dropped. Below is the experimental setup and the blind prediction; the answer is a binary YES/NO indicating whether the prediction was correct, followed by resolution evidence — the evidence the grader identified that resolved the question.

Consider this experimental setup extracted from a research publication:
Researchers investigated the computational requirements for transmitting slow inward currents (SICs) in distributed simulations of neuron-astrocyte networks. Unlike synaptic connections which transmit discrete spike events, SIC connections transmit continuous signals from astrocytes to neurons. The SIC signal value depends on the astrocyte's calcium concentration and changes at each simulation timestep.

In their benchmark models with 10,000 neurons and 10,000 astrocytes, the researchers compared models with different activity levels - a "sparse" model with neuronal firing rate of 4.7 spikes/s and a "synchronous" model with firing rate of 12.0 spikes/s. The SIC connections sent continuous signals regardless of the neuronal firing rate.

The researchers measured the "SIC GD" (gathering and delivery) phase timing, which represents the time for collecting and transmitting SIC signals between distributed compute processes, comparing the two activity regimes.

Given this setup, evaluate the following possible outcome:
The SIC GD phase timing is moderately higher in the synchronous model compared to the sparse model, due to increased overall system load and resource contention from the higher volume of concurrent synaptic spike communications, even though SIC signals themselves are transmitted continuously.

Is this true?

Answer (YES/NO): NO